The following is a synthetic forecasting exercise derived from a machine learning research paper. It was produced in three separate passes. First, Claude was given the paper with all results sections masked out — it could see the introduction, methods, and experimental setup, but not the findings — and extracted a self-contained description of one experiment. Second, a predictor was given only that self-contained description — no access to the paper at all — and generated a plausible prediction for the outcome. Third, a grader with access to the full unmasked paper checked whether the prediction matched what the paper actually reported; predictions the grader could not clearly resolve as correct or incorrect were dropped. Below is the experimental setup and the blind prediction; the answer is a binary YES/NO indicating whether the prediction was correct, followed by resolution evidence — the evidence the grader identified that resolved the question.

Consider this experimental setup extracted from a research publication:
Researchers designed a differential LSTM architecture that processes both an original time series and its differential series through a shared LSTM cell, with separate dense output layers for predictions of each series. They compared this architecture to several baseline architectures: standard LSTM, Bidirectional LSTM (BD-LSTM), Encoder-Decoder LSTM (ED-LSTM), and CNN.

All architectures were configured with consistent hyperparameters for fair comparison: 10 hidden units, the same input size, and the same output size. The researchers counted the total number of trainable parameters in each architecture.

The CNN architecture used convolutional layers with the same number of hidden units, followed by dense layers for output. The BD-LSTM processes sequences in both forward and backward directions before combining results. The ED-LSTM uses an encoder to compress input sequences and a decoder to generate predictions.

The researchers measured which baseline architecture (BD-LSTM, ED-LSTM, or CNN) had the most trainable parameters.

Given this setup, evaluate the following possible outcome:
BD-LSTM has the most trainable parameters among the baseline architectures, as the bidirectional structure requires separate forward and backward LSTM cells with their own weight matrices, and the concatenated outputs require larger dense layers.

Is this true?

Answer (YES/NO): NO